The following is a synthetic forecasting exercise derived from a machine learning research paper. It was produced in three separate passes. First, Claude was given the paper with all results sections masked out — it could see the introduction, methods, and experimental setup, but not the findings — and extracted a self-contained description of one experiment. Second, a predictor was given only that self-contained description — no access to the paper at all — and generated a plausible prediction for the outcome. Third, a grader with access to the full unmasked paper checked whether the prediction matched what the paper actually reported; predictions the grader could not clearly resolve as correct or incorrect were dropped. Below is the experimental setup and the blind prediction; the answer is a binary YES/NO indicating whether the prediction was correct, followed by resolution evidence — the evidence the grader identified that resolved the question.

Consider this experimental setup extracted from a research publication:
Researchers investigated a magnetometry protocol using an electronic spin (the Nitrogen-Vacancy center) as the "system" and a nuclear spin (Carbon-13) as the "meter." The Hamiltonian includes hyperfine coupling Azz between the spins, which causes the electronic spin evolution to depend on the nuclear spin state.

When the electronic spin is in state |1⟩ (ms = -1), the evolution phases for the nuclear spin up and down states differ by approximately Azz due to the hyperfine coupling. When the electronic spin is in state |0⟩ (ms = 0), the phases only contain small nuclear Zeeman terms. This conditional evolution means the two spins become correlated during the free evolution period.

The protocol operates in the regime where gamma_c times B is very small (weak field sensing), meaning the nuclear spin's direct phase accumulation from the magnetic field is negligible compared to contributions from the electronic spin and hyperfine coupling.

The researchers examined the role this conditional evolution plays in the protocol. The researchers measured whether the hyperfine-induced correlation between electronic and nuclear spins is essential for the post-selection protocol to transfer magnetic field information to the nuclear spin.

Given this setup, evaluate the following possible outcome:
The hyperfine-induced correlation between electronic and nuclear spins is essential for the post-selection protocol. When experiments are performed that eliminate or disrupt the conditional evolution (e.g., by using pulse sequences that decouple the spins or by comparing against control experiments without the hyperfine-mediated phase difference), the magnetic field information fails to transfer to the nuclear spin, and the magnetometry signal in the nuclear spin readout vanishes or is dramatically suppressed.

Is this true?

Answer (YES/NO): YES